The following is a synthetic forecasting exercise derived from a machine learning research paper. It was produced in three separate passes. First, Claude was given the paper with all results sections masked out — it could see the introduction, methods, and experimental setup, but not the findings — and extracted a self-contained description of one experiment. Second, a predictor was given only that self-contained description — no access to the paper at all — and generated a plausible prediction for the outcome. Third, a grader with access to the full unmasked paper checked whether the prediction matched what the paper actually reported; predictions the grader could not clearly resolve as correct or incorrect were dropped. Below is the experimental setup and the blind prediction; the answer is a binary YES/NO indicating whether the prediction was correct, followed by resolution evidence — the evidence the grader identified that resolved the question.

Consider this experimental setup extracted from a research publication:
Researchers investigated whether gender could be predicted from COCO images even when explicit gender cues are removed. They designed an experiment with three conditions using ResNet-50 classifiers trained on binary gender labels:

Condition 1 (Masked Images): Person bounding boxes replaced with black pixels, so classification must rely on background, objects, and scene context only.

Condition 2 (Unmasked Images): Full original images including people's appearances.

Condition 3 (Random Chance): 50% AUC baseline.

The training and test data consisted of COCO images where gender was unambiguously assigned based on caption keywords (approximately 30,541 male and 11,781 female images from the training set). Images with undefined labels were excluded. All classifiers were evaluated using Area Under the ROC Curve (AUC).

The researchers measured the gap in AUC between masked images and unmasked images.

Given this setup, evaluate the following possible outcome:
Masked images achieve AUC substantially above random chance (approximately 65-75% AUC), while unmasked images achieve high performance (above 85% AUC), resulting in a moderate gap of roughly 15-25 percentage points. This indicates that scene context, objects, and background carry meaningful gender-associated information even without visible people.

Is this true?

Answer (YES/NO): NO